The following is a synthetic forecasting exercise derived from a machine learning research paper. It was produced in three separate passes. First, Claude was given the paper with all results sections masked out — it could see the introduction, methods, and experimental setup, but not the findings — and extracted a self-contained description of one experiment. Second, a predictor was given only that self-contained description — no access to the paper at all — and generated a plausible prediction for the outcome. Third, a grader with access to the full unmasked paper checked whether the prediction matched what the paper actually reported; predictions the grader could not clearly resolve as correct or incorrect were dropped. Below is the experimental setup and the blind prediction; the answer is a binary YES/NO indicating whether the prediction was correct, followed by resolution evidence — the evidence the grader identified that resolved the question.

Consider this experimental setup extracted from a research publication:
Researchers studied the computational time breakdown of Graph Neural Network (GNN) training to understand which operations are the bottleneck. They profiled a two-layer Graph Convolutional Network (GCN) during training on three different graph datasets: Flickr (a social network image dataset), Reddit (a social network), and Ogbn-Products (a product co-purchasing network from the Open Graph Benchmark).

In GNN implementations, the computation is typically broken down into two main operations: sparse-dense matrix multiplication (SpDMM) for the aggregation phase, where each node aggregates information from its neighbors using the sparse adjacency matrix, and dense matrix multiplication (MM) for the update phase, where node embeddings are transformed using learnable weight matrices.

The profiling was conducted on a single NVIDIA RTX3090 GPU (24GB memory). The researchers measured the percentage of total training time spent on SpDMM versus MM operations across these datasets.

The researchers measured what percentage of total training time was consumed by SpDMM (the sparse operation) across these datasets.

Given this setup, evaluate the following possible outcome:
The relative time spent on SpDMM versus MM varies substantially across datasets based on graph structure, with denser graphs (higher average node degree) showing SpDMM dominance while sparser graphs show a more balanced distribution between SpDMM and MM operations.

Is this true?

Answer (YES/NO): NO